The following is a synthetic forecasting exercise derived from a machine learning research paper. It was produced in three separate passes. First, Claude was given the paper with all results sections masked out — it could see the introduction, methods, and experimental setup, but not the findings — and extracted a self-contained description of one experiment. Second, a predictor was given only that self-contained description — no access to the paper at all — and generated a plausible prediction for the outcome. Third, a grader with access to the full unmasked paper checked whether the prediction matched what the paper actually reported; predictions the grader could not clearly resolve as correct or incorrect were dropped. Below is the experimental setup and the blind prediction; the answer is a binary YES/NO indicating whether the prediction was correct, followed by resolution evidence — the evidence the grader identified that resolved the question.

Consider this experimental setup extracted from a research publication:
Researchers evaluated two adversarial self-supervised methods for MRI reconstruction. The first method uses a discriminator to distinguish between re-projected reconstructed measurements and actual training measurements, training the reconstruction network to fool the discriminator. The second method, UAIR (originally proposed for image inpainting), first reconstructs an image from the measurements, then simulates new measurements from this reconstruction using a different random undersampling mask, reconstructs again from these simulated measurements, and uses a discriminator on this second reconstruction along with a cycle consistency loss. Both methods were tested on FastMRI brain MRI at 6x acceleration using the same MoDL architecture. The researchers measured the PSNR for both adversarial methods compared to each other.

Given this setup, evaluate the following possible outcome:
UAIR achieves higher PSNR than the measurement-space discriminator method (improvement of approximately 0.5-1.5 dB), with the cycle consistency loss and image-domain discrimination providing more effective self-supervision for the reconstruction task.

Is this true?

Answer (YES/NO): NO